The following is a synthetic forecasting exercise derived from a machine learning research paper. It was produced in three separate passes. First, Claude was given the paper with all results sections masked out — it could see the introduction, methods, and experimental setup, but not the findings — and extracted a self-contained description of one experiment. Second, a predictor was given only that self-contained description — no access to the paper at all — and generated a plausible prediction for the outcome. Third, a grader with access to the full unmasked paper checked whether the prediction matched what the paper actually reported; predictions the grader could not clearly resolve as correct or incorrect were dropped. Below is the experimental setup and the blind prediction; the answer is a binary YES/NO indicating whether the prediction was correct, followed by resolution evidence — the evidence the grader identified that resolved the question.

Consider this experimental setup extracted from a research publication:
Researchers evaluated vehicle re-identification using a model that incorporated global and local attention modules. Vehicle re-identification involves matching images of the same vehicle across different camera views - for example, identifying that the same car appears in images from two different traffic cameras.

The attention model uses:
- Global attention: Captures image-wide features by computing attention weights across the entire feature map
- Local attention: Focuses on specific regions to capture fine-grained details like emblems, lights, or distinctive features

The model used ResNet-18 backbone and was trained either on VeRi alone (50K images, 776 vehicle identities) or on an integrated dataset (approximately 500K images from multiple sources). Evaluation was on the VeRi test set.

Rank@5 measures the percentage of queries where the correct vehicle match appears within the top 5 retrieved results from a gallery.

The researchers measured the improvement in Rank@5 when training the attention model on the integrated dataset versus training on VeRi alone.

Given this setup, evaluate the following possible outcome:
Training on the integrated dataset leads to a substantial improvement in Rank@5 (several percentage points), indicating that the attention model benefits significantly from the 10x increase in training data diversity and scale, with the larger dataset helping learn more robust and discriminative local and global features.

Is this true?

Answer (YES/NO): NO